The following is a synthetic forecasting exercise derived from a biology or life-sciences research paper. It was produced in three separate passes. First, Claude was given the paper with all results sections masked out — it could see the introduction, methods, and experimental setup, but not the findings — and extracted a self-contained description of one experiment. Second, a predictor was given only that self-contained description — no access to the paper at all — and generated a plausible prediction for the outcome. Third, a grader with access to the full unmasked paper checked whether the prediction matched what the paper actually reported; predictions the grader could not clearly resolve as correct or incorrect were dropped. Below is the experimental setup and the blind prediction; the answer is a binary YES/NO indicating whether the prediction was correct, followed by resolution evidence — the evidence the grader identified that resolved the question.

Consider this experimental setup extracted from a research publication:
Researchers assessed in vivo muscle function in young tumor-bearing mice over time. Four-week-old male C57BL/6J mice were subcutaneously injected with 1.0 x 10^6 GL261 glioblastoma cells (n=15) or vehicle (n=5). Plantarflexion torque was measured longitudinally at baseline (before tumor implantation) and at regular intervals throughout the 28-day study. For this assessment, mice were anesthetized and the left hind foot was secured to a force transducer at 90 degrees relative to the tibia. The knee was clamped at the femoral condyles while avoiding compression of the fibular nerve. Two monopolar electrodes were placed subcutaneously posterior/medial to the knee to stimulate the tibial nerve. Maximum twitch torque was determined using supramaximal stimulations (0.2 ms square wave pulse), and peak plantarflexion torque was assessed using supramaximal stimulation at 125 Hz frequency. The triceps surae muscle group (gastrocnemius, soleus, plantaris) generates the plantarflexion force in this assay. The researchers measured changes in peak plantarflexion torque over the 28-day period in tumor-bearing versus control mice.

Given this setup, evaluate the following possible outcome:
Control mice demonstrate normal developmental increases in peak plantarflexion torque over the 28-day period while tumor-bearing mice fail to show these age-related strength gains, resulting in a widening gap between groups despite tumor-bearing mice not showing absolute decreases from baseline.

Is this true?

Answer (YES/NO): NO